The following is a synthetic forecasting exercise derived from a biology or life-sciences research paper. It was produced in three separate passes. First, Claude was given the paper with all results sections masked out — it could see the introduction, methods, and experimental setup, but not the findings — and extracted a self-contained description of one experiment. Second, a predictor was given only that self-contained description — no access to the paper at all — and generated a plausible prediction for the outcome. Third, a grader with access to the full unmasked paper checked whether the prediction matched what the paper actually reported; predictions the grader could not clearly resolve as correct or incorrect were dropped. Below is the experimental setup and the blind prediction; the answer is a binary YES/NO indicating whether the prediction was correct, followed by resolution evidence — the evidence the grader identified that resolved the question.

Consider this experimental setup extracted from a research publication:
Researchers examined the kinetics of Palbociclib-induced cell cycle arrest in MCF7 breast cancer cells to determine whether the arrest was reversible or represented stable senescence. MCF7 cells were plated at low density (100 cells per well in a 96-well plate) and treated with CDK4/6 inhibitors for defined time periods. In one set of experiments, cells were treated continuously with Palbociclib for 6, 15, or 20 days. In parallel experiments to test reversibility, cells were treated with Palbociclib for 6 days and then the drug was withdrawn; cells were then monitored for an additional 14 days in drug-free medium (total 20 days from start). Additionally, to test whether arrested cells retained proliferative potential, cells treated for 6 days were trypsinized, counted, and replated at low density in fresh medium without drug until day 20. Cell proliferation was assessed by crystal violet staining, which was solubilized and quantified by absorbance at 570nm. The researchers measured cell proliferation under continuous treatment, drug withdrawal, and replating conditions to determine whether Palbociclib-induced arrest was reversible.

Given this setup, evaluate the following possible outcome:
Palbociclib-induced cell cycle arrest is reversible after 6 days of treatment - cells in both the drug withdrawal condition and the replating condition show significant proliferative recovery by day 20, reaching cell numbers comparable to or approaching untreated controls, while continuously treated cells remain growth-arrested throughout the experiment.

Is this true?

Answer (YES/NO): NO